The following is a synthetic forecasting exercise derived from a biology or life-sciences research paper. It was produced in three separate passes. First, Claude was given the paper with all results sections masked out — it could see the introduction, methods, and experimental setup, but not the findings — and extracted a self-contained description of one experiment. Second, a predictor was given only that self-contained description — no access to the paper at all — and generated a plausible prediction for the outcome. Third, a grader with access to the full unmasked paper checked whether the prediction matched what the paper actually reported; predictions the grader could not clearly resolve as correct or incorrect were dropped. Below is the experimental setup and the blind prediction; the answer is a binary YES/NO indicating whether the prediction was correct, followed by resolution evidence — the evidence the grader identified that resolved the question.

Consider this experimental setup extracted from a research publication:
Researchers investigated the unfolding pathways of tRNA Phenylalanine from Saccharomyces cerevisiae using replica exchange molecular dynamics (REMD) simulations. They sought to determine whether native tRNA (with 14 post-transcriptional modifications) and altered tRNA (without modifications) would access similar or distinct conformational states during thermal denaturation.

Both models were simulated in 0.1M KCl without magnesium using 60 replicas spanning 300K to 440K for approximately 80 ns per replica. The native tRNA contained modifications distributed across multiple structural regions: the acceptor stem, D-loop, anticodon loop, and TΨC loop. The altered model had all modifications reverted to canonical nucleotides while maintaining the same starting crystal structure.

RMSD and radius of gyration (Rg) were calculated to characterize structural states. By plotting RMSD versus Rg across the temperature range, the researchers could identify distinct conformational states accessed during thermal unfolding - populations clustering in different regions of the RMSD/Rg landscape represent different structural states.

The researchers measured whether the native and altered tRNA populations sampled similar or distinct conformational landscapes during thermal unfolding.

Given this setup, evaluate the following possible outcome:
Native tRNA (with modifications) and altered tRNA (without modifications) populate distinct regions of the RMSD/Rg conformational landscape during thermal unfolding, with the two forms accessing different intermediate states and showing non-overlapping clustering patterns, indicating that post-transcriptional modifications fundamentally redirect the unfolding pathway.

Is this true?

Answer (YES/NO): NO